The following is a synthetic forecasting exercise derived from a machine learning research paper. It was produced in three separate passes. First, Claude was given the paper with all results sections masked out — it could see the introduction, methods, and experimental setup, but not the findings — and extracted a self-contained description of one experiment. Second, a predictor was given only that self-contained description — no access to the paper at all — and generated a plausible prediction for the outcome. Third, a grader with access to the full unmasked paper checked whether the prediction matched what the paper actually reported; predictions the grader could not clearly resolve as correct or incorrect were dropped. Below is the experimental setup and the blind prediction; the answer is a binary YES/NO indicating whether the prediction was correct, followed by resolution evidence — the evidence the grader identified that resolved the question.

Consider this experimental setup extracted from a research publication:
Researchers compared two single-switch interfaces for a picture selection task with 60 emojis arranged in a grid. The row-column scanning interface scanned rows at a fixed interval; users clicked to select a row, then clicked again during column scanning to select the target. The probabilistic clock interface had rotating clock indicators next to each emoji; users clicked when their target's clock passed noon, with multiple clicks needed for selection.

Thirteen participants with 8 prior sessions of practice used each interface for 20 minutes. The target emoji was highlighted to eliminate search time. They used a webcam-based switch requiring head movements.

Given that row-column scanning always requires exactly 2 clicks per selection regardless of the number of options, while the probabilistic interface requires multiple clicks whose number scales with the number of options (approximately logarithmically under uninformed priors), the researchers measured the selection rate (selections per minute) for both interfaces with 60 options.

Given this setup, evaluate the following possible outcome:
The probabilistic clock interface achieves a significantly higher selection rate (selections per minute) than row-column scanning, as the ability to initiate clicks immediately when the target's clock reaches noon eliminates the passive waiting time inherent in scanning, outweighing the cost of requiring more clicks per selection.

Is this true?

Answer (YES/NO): YES